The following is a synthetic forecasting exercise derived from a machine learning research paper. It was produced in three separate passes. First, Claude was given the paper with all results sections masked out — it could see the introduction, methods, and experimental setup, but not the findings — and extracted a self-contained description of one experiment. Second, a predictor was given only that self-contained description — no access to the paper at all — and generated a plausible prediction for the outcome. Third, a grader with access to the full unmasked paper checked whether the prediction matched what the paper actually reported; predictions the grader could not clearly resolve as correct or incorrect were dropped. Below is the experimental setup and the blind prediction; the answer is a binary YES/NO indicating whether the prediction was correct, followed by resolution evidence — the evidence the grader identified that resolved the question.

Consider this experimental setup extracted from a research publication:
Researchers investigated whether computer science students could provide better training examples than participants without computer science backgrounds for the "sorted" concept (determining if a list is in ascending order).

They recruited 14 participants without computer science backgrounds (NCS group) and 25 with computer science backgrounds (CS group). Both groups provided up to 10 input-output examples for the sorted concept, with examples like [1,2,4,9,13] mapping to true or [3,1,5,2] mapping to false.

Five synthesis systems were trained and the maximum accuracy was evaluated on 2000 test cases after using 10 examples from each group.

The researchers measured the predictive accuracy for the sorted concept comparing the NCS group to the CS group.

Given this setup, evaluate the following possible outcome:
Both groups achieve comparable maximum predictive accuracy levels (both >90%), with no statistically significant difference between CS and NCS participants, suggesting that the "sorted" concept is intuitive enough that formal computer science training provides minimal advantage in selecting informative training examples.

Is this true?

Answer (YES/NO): NO